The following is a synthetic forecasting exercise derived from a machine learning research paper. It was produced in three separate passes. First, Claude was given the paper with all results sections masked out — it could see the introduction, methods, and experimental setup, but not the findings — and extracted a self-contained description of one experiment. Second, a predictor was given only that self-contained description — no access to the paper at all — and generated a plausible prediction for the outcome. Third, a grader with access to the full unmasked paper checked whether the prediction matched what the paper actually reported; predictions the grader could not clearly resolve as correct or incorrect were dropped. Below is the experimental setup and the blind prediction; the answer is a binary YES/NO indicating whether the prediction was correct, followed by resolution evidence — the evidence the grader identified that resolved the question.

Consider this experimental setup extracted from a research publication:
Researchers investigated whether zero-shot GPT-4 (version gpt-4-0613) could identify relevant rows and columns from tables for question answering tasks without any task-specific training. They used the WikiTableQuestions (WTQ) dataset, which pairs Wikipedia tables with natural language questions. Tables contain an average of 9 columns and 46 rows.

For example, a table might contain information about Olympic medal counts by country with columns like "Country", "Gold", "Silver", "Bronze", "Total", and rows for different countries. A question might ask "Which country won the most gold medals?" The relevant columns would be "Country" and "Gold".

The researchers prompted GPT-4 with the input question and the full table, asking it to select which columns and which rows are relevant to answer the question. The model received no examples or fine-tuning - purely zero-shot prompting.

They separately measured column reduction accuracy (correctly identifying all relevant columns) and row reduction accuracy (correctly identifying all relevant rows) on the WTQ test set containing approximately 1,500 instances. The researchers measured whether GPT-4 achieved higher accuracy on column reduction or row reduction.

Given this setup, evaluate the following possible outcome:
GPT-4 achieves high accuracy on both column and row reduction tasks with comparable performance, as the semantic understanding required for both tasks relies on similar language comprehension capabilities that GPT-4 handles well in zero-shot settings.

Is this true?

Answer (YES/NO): NO